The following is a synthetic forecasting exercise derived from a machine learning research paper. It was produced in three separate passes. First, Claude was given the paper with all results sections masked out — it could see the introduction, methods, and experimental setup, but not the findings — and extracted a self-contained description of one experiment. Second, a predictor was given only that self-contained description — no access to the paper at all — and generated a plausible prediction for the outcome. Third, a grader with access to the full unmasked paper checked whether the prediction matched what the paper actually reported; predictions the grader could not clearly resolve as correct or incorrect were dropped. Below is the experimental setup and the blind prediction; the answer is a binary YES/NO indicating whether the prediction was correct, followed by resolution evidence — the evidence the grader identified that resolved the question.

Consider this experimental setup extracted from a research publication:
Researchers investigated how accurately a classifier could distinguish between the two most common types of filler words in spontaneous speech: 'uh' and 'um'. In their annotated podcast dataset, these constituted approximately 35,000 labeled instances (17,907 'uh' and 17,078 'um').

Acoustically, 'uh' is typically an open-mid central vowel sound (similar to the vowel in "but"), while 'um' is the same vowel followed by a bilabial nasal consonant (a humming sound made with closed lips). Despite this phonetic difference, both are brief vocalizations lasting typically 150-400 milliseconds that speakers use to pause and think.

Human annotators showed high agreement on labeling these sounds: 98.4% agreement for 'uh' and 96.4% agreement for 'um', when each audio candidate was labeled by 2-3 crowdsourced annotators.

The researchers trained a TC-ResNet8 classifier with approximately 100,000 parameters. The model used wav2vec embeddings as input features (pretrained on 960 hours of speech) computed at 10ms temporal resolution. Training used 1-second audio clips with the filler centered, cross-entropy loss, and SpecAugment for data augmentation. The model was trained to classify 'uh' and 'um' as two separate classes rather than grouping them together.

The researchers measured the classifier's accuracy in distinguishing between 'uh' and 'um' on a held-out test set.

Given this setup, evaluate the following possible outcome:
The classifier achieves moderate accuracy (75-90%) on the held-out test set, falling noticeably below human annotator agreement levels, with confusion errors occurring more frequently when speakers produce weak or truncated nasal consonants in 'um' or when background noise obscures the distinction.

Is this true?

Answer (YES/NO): NO